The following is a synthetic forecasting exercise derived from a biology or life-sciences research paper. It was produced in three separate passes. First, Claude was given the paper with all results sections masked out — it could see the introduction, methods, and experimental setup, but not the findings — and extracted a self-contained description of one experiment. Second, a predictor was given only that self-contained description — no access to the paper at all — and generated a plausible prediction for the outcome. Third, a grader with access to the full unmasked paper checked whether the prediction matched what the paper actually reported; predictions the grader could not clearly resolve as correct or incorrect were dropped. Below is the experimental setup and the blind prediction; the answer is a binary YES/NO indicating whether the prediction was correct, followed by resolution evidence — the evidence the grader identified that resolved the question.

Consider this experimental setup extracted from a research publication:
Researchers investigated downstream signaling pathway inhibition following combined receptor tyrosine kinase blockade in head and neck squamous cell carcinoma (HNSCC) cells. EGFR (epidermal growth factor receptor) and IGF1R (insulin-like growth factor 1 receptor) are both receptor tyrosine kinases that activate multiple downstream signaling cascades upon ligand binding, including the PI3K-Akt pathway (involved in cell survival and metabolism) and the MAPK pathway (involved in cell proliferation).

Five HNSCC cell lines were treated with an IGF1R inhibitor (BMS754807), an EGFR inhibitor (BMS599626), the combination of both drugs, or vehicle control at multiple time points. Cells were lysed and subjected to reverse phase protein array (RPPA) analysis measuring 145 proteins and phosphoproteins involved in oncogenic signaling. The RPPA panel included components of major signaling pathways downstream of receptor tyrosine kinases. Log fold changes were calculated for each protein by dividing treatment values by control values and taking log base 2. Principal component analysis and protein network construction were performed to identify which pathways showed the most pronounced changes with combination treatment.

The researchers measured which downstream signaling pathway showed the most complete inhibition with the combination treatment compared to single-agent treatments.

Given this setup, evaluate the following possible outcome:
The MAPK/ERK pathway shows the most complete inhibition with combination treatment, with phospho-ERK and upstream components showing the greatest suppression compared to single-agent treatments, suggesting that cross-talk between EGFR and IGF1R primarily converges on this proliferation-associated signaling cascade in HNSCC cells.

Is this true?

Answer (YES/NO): NO